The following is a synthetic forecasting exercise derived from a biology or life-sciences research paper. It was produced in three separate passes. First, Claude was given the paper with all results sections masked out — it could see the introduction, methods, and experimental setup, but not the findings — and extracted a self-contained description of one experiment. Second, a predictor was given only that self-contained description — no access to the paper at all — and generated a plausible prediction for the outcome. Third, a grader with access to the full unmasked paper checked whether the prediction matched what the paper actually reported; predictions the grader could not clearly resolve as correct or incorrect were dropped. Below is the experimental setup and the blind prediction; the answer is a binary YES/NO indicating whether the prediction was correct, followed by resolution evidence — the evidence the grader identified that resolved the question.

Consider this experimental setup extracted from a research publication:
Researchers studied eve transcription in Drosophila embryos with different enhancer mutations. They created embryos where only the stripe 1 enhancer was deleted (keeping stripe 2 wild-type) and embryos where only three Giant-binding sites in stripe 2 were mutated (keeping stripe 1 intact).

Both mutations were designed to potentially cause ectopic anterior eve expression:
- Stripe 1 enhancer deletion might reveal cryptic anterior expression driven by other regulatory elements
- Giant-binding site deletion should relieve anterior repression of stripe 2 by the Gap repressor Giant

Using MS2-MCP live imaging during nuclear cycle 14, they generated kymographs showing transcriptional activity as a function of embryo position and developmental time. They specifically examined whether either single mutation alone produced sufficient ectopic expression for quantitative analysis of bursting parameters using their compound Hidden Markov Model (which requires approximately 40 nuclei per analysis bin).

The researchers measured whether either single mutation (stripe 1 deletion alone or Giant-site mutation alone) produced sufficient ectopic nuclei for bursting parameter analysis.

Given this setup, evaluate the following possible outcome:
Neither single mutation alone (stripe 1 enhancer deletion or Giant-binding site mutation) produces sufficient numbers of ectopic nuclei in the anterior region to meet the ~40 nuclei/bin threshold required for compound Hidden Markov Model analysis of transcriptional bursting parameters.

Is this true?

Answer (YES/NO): YES